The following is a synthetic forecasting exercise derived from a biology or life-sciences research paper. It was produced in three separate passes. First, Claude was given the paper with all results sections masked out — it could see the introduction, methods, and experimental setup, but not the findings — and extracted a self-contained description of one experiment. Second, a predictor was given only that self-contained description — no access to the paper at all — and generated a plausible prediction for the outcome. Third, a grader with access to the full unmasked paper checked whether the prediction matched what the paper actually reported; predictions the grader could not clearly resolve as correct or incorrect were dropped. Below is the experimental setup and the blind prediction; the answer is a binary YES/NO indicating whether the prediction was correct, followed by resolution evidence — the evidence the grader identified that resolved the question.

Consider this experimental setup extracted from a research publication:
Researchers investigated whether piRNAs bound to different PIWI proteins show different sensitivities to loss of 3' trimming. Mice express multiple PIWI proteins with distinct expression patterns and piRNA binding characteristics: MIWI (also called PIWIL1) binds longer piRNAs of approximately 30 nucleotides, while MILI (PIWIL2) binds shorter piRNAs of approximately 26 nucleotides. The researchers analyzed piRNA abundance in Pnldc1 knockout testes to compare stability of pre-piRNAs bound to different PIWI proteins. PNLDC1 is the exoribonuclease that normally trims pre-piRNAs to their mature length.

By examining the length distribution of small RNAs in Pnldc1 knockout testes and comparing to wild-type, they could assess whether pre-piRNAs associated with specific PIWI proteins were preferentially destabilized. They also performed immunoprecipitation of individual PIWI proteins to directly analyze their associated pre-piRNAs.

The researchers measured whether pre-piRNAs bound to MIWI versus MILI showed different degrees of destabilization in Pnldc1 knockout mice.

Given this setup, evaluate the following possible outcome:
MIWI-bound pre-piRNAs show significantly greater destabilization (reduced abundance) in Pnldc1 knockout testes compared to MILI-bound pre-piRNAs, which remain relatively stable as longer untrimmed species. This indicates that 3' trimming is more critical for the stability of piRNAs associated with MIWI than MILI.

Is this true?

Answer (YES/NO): YES